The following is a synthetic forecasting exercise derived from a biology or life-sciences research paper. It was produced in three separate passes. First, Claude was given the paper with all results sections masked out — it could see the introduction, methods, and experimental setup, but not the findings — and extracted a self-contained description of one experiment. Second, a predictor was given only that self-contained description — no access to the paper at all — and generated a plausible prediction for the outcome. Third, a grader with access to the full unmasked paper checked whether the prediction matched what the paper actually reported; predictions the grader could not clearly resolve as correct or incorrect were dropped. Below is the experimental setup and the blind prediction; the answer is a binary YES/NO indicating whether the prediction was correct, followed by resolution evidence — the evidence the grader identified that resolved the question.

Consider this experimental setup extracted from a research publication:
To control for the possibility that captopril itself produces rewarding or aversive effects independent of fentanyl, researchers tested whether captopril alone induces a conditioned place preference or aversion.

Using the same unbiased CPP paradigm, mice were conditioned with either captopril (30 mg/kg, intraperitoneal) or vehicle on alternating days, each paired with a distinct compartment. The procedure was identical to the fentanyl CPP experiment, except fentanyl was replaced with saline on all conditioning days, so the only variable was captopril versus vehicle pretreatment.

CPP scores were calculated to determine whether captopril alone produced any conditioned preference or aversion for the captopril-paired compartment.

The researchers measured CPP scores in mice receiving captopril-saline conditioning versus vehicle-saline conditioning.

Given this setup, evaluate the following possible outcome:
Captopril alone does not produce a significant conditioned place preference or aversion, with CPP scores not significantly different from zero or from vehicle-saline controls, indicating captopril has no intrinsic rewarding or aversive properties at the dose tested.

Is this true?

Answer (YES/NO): YES